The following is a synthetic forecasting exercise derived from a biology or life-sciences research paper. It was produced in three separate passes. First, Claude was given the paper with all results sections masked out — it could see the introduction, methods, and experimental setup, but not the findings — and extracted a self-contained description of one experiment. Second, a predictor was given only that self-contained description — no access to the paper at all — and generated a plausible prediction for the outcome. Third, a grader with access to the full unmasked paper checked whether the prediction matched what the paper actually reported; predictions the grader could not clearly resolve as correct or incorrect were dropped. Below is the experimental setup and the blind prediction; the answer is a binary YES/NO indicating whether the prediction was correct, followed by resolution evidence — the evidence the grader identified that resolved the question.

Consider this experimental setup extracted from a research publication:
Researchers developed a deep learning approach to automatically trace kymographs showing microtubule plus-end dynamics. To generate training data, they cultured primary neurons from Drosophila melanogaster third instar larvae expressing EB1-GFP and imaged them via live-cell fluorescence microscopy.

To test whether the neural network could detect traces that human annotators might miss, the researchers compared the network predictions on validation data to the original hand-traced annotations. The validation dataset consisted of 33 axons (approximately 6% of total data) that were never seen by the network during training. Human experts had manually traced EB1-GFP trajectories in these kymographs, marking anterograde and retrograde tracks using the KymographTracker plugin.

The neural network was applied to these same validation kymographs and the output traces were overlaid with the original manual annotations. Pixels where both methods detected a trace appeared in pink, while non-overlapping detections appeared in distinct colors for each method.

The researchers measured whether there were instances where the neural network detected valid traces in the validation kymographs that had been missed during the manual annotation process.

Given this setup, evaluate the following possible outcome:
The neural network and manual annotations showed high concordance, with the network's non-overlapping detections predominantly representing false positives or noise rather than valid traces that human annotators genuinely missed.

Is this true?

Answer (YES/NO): NO